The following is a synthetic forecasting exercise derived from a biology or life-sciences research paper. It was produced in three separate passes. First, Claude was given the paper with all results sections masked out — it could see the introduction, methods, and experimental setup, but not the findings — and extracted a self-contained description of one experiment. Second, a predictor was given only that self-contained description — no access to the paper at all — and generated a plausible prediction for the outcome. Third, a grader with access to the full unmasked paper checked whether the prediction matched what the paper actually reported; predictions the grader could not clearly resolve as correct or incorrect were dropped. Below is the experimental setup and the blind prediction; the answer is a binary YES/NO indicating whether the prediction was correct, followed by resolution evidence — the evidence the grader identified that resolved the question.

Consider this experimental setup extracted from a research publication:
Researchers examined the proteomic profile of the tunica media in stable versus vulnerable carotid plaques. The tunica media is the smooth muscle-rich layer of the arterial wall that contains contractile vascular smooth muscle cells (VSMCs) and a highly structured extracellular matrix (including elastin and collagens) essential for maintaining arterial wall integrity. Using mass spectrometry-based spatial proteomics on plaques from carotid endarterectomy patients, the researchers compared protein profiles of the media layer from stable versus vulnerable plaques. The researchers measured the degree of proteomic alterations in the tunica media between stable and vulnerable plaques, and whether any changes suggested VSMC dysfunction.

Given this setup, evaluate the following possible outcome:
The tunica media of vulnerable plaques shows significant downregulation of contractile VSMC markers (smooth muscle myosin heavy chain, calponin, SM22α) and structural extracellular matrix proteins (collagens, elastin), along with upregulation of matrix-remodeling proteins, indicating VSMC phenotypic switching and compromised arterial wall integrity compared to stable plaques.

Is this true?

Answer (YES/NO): NO